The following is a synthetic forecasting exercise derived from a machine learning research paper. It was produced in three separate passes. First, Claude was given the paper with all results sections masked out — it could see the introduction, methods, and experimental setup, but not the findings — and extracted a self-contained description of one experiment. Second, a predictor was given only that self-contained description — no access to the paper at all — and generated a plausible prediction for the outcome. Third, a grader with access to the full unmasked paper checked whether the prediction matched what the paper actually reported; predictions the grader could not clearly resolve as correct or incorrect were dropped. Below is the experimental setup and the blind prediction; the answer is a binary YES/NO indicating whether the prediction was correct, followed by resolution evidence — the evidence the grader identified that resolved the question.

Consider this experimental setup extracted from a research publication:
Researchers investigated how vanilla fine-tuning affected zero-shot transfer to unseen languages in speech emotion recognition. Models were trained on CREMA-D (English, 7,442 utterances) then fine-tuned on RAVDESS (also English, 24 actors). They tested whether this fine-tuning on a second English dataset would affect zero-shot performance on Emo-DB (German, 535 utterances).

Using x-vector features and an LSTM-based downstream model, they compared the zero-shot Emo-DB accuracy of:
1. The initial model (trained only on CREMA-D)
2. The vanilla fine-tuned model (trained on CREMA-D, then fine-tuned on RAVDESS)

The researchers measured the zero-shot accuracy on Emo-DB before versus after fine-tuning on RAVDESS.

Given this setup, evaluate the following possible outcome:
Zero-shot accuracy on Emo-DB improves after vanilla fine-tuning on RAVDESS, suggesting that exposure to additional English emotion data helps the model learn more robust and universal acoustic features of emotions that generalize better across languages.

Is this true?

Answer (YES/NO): NO